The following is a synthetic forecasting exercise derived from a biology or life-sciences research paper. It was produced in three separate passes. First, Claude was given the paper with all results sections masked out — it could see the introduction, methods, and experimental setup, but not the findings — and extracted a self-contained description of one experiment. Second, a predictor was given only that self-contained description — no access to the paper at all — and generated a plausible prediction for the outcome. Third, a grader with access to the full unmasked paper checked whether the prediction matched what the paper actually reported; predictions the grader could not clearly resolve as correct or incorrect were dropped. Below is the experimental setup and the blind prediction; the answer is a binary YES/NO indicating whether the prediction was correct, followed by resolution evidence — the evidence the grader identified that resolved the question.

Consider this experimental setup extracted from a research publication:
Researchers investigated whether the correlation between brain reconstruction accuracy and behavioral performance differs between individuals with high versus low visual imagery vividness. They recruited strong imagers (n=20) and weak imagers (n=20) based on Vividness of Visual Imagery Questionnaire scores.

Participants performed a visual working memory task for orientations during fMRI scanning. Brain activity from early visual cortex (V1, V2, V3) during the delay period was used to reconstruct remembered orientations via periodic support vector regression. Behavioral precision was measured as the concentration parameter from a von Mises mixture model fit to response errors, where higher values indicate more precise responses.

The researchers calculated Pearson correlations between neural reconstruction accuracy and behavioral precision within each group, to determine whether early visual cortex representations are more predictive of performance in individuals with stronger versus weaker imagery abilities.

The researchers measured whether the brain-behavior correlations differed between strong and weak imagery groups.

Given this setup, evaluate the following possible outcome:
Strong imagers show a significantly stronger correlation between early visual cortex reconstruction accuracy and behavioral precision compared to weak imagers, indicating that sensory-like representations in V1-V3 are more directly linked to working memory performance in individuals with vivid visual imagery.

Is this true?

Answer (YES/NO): NO